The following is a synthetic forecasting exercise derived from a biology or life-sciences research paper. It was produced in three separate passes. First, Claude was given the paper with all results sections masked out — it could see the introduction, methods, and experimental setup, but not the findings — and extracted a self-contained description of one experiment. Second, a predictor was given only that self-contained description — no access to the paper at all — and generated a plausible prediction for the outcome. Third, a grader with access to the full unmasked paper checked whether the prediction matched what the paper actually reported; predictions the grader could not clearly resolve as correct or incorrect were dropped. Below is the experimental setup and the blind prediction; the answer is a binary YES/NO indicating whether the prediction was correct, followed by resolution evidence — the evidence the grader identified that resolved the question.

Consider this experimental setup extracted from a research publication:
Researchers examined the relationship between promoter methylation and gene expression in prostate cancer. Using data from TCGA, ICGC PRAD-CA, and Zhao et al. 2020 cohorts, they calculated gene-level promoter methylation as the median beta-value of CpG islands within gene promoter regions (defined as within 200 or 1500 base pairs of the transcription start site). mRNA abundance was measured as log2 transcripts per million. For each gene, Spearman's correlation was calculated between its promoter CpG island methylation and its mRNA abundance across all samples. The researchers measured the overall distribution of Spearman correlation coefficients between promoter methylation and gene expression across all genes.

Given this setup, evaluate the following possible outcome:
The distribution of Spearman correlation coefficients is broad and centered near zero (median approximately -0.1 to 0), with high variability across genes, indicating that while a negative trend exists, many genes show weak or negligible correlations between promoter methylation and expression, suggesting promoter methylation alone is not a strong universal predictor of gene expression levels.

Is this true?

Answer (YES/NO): NO